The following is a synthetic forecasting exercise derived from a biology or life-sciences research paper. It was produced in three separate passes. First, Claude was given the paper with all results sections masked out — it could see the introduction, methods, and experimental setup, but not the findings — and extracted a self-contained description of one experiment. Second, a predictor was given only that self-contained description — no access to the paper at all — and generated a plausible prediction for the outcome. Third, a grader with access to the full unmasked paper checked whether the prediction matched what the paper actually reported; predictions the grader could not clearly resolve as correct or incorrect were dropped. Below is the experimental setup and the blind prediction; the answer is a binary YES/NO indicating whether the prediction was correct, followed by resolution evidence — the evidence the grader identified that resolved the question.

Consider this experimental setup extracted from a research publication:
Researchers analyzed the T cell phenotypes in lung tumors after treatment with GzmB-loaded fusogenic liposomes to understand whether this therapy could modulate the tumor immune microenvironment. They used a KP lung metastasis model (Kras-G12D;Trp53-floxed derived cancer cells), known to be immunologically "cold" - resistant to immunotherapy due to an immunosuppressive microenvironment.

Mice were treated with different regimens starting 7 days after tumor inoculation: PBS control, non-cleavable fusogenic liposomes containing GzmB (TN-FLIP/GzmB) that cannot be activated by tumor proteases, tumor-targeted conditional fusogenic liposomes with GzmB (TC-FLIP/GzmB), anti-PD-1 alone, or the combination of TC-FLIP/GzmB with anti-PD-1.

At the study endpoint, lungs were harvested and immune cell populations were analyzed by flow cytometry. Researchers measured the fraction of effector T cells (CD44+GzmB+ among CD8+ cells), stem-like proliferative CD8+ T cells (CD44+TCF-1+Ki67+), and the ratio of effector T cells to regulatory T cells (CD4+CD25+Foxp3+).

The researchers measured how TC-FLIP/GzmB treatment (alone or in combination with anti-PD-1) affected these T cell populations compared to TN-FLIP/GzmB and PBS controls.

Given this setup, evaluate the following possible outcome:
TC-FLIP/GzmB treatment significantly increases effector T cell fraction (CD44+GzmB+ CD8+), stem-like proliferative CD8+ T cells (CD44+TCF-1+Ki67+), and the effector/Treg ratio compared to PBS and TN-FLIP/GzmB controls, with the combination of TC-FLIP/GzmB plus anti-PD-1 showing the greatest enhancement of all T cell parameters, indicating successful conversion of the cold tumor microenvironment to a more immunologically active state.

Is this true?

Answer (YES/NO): YES